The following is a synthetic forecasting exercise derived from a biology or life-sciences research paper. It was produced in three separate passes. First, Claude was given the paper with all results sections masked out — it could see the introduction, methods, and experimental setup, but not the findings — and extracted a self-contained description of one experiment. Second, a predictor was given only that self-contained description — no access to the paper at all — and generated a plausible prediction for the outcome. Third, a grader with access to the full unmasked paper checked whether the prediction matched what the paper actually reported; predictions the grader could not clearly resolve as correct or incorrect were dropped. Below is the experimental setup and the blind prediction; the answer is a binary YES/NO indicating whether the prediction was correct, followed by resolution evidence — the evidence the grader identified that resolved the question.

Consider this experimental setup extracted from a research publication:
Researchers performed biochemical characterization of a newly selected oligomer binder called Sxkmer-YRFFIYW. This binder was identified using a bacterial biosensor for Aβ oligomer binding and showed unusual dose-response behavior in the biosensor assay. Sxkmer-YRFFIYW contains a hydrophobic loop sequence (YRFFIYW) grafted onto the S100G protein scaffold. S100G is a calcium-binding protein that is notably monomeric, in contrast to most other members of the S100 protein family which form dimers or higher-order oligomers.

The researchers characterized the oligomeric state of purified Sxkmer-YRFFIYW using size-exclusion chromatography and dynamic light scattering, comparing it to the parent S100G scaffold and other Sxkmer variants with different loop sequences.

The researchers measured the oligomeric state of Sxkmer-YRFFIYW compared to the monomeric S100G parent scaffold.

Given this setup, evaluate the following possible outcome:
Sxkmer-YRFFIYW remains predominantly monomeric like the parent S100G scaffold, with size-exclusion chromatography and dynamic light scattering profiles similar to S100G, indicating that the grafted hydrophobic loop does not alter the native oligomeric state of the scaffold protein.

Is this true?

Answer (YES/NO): NO